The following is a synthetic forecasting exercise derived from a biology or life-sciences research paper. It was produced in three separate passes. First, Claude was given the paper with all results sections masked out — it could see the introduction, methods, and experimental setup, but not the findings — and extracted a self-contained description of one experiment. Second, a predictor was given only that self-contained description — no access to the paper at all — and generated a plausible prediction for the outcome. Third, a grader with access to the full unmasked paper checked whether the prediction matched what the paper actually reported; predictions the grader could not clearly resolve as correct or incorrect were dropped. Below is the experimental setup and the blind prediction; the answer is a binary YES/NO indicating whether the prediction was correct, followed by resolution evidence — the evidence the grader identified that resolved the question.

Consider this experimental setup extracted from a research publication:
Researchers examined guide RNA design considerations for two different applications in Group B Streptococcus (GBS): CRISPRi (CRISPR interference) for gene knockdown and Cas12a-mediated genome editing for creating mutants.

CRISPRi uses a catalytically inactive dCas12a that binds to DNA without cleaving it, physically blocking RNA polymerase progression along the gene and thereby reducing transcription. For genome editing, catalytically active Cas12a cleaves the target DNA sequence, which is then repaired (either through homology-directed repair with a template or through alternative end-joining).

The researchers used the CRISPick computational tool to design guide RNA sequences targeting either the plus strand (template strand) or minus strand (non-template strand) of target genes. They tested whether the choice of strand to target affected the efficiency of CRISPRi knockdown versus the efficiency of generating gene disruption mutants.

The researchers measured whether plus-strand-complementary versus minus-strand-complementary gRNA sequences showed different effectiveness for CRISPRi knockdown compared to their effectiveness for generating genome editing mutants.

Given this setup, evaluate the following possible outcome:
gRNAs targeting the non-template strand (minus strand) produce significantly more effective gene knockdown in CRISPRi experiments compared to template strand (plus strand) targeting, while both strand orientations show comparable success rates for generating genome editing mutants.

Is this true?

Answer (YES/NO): NO